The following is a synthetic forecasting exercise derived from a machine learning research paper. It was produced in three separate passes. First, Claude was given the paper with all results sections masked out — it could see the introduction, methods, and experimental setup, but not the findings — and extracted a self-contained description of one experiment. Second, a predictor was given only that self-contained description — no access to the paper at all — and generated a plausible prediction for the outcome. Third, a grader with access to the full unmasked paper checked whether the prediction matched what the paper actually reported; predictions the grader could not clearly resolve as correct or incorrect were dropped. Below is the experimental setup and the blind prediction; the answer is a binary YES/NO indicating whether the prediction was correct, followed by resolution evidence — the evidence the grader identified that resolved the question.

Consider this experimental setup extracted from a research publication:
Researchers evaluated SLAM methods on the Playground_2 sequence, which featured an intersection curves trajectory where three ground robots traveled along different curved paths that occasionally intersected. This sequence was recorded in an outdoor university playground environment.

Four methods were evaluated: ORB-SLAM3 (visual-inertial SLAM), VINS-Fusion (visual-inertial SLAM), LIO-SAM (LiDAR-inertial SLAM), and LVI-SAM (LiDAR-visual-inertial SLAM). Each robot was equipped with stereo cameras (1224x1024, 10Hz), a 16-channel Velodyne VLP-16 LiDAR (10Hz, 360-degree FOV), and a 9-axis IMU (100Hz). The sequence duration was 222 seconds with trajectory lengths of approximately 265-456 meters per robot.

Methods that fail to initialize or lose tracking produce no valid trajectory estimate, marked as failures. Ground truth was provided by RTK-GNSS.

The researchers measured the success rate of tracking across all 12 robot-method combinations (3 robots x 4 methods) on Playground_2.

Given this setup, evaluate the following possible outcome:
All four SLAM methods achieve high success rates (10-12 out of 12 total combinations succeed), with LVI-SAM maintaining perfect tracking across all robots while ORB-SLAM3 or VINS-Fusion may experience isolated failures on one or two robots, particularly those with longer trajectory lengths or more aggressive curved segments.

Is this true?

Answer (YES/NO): NO